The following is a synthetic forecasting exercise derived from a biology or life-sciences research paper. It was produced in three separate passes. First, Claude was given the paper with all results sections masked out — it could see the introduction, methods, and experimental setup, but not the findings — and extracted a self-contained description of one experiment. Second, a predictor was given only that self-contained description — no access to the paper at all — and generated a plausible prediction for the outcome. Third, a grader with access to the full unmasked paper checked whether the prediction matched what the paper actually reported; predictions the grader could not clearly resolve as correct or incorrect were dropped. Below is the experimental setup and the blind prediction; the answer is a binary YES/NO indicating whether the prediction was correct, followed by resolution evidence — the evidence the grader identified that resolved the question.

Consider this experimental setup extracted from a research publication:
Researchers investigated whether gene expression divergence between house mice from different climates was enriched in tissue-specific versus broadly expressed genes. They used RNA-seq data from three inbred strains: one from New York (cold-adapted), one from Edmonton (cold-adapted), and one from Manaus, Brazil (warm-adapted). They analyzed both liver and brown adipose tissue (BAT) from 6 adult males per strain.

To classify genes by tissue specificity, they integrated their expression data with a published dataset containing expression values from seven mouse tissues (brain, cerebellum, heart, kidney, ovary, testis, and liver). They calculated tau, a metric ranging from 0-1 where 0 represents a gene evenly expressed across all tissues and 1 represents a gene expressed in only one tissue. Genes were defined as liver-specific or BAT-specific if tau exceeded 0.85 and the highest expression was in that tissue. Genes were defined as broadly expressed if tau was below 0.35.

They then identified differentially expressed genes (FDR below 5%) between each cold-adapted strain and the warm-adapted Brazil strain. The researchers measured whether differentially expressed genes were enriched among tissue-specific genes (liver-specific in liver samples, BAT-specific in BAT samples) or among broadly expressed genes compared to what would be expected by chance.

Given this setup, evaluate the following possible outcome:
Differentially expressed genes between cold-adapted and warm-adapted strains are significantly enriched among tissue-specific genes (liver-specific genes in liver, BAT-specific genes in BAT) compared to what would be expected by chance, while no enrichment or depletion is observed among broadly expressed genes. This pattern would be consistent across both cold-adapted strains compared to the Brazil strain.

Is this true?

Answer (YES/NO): NO